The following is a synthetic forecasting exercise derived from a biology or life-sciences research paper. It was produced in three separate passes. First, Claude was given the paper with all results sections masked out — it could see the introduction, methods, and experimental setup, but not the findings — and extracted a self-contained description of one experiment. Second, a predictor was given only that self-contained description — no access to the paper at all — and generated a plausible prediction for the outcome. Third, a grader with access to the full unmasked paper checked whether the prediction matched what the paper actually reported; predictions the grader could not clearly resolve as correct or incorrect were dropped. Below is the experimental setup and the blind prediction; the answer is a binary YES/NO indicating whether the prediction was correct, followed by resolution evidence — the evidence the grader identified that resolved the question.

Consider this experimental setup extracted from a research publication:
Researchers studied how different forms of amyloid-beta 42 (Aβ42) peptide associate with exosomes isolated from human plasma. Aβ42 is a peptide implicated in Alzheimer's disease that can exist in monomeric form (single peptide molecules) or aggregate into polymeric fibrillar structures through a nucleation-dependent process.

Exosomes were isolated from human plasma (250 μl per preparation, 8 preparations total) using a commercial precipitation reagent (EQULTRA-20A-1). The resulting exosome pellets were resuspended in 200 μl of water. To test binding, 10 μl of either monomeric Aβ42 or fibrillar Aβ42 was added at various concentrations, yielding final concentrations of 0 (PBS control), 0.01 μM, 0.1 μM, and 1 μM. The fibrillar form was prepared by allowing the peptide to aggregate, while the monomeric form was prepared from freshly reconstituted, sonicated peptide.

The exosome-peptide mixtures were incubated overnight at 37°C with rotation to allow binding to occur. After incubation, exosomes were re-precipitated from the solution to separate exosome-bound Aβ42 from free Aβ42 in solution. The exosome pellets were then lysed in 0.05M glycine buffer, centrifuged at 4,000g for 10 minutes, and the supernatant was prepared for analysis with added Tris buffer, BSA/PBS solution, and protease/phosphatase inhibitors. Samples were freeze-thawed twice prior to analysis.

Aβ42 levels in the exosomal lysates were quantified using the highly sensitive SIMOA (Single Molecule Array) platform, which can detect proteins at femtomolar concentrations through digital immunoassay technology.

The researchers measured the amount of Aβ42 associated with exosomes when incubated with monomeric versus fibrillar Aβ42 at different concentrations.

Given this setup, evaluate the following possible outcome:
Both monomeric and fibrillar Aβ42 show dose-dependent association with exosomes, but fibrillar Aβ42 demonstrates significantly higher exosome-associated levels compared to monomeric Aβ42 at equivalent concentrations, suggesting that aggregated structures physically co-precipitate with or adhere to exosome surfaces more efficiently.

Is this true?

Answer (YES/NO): NO